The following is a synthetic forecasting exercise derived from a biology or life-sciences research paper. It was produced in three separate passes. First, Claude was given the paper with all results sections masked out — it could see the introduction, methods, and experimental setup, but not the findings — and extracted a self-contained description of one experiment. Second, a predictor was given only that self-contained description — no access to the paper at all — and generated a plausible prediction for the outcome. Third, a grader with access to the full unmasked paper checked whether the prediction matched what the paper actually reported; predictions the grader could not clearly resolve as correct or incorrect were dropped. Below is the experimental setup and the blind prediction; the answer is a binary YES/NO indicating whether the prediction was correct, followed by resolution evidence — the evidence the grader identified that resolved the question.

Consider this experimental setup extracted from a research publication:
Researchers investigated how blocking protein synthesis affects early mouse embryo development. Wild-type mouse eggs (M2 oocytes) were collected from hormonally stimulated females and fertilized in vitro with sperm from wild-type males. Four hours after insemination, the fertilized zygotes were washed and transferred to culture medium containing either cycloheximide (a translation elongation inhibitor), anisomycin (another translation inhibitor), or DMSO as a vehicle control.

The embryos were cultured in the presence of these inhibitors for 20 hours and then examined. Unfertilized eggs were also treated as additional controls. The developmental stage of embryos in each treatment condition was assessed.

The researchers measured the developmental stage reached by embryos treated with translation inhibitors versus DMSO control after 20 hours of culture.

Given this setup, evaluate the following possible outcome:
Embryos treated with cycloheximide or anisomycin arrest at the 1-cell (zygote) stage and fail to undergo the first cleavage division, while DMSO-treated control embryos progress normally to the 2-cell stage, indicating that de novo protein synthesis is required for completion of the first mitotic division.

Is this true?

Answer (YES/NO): YES